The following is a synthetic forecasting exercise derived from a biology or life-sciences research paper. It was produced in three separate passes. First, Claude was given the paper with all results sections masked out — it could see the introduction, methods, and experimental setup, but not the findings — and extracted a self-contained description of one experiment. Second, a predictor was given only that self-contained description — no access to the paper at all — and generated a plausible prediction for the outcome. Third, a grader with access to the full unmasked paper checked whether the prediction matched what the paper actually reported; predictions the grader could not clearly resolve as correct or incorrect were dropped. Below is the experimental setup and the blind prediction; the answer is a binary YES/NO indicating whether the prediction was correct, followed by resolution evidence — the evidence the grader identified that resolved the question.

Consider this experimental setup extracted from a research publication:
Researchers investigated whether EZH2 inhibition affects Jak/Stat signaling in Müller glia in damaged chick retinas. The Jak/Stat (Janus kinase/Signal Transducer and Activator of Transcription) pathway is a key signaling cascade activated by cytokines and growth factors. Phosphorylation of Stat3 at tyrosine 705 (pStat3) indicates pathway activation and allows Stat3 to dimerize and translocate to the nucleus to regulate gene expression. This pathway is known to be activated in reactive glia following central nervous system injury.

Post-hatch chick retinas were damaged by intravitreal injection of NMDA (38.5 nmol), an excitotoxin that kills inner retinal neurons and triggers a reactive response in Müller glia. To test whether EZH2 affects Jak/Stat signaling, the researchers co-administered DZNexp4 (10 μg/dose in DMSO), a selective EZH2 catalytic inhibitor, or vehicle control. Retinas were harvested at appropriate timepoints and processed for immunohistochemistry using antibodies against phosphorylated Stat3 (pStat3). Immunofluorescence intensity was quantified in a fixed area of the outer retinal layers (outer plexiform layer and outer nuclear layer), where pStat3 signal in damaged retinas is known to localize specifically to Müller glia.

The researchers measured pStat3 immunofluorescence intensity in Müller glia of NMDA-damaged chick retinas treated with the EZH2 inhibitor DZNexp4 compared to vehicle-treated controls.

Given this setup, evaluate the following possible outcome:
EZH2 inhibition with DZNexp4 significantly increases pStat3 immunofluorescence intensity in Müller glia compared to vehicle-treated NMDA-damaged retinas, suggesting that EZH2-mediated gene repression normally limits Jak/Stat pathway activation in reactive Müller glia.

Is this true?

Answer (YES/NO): NO